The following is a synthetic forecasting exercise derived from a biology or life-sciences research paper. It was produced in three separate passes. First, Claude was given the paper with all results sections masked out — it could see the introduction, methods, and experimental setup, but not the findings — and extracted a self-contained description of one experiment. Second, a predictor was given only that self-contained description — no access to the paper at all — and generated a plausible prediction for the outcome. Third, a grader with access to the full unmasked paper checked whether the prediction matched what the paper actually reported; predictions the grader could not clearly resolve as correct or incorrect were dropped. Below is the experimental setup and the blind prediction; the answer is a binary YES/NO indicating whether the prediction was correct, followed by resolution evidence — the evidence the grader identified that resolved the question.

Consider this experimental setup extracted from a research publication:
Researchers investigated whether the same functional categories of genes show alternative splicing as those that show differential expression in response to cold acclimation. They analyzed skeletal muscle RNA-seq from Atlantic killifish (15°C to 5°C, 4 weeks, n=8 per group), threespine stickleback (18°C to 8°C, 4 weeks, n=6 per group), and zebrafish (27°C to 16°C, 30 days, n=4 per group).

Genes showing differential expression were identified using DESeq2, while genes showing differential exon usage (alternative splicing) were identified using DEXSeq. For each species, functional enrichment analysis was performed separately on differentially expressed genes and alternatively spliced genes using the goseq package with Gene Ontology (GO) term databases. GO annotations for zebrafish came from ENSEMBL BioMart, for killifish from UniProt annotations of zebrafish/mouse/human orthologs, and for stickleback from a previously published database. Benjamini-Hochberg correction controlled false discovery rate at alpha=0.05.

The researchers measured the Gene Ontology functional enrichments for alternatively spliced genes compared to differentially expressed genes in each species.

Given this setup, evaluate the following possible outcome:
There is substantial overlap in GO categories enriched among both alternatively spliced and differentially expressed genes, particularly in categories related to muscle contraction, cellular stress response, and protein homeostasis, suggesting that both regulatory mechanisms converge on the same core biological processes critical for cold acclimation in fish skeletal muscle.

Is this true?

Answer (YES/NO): NO